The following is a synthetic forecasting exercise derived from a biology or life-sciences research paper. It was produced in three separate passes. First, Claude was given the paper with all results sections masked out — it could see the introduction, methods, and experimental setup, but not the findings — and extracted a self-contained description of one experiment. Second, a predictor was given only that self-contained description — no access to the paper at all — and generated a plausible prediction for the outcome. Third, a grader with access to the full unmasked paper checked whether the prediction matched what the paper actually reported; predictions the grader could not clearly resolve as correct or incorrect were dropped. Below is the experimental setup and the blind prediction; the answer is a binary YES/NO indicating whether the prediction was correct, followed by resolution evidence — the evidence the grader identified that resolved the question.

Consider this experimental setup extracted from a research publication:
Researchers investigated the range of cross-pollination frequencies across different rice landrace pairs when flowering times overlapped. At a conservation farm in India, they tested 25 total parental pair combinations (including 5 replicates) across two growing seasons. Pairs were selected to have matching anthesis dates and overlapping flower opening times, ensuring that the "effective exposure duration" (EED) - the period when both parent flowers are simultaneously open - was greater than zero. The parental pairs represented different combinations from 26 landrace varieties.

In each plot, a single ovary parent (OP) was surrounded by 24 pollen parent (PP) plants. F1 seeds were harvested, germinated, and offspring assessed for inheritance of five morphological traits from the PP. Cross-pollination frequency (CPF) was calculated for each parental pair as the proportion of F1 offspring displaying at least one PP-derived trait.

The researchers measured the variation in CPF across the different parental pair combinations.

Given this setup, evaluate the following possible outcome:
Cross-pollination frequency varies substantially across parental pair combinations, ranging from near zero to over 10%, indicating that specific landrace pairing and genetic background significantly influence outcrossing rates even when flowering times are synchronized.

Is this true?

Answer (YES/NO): NO